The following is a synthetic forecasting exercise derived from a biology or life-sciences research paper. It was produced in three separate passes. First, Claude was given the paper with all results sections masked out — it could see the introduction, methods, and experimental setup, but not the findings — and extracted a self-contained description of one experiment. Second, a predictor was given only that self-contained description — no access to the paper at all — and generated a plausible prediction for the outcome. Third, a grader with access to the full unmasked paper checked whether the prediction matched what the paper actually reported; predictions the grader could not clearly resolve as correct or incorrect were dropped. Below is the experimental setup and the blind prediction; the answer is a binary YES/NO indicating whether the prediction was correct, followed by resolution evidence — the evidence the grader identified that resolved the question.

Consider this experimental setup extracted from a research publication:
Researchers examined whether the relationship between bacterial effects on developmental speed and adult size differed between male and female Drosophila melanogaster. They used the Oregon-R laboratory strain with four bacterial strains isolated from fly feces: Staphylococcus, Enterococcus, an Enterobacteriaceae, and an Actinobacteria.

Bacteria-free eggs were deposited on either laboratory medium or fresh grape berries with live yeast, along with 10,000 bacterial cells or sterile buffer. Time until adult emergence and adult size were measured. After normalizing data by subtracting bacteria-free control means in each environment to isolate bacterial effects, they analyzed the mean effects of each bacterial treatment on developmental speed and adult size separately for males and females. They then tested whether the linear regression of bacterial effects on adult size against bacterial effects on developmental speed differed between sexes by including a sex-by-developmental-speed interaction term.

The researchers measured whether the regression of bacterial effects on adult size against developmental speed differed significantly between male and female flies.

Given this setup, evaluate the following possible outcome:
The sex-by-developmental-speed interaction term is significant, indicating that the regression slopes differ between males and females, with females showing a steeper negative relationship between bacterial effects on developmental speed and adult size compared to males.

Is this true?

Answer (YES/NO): NO